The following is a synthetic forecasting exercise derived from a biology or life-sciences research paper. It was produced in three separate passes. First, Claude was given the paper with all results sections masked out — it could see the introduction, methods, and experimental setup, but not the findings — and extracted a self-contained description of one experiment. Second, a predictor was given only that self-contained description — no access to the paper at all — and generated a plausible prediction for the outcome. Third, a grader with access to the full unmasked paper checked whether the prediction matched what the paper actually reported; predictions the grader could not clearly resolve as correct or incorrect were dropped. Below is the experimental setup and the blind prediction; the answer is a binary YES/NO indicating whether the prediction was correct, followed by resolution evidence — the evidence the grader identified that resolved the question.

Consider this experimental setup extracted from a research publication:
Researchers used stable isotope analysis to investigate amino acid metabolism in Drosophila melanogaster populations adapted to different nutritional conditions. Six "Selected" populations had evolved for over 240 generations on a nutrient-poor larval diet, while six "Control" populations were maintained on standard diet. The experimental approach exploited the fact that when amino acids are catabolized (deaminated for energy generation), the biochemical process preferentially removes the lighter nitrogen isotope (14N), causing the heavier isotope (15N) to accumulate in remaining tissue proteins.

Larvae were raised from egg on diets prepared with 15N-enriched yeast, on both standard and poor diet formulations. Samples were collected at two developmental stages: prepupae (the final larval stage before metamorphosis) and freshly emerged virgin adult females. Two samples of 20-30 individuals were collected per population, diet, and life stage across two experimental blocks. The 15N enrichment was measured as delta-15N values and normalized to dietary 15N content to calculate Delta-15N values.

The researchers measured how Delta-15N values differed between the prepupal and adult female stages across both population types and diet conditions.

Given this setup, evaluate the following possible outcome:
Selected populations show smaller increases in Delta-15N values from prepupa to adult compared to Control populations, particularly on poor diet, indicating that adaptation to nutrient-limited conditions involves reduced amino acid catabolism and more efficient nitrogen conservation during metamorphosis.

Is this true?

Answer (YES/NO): NO